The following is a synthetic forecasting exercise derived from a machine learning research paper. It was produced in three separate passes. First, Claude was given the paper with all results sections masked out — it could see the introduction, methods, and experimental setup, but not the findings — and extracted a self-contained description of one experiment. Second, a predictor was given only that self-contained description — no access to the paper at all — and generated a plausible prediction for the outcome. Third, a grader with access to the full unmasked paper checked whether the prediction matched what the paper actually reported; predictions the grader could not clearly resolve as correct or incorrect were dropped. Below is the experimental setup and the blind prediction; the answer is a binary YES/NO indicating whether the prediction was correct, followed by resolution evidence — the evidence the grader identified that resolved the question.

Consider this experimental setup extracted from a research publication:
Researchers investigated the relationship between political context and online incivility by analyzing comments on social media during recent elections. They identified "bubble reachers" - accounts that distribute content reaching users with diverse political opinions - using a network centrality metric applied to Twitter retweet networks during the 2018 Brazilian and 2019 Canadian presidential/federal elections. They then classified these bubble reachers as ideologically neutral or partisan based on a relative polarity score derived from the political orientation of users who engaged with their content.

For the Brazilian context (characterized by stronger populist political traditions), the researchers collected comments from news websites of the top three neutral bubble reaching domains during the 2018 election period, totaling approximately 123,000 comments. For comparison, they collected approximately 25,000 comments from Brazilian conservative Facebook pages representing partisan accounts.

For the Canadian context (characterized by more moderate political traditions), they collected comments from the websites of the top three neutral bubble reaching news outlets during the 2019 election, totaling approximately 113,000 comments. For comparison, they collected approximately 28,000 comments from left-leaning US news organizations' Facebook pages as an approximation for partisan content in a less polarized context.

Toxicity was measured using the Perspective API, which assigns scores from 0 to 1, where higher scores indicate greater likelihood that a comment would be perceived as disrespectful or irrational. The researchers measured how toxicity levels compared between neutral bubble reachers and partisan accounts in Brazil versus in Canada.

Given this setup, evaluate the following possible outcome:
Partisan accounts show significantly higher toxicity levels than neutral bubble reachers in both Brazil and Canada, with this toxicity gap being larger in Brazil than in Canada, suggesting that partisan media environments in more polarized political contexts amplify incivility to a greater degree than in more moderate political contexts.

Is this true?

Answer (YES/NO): NO